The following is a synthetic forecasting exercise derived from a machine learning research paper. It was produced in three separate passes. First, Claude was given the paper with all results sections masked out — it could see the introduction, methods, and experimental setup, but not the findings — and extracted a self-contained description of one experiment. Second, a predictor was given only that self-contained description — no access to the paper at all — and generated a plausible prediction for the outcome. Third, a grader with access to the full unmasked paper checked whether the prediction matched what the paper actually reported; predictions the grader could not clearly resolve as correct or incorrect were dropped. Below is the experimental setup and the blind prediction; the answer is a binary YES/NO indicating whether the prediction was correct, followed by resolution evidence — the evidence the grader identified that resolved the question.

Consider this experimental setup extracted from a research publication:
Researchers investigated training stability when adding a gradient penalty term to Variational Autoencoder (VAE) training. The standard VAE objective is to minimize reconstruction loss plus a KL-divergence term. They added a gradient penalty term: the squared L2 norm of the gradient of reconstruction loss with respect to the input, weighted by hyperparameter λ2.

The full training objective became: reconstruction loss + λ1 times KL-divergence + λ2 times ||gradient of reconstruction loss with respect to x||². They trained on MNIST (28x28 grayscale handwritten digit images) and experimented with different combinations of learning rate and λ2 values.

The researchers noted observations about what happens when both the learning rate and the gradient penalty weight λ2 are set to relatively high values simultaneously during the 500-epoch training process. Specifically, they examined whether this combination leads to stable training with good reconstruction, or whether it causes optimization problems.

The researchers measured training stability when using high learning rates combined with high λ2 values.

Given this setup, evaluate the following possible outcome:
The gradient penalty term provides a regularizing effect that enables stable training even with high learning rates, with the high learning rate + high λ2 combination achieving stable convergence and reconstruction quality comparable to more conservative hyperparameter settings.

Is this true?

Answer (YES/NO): NO